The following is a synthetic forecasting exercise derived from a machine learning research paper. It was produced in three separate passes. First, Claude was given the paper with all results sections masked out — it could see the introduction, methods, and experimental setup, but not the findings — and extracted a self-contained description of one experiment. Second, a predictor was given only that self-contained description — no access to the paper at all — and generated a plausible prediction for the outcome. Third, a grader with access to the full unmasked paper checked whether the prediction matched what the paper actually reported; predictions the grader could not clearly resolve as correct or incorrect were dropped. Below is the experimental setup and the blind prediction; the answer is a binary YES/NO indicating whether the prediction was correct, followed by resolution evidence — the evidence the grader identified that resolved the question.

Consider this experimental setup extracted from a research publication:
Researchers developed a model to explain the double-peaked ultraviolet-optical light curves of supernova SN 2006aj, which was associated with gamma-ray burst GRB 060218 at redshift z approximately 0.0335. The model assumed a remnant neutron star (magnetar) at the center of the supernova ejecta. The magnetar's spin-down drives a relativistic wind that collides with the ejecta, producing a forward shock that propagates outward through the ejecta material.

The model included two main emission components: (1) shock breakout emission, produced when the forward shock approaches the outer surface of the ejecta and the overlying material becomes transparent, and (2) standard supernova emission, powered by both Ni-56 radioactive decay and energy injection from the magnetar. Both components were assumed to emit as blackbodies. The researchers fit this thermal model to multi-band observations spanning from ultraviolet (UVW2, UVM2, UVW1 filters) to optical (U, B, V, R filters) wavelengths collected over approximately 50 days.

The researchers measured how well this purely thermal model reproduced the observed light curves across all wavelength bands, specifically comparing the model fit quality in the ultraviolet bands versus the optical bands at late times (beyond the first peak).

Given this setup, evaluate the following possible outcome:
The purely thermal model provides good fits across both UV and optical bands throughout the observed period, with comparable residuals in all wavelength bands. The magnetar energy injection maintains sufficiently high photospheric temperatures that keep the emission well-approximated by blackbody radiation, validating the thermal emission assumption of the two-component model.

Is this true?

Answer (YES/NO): NO